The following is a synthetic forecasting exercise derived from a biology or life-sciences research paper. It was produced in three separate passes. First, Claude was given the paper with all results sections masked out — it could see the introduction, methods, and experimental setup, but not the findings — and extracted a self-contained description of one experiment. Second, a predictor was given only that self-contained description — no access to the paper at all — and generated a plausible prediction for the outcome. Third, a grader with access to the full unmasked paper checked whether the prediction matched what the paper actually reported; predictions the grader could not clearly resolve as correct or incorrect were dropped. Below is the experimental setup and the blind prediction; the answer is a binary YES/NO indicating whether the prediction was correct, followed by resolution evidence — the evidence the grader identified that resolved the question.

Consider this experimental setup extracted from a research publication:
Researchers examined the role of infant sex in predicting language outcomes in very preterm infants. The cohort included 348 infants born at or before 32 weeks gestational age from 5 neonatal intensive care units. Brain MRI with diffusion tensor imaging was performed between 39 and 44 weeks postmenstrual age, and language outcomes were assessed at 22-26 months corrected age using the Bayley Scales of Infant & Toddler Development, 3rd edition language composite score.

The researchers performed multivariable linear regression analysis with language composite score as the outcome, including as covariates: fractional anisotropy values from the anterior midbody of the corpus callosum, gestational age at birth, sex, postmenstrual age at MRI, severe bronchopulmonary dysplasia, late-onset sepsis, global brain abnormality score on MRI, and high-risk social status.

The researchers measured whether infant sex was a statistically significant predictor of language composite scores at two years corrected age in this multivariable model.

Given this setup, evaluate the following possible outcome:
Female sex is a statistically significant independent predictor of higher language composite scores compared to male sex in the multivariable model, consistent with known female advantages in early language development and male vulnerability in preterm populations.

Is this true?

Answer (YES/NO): YES